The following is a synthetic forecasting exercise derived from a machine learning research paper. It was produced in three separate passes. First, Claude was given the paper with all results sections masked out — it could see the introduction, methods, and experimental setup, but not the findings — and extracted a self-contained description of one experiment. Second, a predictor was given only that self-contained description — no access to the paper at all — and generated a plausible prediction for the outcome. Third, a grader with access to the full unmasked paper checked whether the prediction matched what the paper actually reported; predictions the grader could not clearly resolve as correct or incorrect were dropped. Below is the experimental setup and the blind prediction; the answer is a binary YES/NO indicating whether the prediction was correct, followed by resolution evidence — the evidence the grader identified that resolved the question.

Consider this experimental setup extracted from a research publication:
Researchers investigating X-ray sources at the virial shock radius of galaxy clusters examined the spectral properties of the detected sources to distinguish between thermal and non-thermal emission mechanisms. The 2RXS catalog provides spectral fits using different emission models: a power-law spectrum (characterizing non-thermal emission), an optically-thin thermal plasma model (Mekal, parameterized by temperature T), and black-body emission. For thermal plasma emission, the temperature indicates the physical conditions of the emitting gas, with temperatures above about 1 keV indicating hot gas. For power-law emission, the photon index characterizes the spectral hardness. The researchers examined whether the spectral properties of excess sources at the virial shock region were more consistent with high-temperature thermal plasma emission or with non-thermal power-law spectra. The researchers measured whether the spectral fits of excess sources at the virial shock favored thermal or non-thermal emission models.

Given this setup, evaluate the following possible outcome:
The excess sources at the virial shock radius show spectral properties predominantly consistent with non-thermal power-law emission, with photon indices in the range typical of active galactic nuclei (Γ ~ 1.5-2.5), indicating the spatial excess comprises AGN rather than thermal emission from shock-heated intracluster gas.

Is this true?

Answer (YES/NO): NO